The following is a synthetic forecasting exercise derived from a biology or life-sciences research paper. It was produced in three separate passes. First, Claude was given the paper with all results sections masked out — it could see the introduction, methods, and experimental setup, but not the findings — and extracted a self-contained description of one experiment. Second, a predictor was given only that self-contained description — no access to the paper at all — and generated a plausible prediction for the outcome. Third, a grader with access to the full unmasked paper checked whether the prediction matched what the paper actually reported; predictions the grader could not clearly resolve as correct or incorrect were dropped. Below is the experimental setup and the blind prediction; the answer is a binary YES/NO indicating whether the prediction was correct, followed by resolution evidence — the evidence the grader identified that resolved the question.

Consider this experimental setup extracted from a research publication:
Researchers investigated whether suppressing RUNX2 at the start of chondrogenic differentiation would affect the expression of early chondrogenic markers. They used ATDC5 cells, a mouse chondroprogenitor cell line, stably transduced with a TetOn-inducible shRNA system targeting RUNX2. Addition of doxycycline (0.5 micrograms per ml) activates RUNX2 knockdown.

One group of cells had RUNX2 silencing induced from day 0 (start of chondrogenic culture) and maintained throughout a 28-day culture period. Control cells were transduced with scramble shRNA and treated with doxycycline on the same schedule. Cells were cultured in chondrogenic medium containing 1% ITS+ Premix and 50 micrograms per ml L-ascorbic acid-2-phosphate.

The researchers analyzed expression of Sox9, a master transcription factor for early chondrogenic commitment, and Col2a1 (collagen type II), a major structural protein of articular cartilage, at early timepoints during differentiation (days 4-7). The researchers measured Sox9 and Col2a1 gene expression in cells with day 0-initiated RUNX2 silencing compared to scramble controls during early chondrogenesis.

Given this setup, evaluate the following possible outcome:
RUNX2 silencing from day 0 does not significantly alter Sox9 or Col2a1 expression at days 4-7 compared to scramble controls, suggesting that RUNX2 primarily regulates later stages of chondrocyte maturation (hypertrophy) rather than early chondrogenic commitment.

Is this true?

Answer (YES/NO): NO